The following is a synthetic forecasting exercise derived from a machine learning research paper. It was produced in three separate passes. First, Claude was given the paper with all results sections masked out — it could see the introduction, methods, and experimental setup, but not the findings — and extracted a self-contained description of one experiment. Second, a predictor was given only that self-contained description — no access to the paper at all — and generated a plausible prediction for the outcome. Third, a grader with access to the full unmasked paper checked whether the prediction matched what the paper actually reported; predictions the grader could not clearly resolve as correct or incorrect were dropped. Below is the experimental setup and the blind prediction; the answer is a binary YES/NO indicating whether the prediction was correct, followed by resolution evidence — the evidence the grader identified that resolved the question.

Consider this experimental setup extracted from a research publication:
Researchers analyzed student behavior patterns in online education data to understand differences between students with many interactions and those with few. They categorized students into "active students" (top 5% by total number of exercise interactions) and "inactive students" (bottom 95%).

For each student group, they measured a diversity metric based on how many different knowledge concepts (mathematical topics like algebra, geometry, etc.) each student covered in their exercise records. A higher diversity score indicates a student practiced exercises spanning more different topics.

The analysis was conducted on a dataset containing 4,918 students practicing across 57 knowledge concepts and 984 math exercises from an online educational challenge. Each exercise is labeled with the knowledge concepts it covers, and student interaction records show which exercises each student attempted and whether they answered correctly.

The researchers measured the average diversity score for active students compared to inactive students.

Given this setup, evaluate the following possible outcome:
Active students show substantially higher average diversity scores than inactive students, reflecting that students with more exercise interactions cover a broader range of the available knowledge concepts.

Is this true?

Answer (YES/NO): YES